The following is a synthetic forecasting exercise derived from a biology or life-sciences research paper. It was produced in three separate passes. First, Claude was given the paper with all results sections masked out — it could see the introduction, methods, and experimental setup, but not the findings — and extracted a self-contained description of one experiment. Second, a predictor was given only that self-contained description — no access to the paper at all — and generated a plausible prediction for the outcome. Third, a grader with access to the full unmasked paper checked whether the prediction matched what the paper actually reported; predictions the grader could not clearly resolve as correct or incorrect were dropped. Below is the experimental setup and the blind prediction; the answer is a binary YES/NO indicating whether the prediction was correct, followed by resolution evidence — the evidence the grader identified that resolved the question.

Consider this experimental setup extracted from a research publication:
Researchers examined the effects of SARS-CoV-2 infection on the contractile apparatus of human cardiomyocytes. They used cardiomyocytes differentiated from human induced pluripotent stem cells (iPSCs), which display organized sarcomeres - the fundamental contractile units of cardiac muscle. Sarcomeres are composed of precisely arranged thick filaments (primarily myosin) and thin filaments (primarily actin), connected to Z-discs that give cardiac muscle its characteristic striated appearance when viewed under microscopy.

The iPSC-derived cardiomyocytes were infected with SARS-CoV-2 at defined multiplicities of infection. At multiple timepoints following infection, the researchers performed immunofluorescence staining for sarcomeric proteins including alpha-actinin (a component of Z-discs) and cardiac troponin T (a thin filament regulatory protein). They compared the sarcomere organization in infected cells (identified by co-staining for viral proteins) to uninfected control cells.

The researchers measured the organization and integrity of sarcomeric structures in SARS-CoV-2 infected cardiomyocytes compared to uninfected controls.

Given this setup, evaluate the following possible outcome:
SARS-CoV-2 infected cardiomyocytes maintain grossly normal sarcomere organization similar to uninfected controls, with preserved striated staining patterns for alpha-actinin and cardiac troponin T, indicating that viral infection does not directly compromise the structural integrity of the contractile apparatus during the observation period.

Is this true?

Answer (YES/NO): NO